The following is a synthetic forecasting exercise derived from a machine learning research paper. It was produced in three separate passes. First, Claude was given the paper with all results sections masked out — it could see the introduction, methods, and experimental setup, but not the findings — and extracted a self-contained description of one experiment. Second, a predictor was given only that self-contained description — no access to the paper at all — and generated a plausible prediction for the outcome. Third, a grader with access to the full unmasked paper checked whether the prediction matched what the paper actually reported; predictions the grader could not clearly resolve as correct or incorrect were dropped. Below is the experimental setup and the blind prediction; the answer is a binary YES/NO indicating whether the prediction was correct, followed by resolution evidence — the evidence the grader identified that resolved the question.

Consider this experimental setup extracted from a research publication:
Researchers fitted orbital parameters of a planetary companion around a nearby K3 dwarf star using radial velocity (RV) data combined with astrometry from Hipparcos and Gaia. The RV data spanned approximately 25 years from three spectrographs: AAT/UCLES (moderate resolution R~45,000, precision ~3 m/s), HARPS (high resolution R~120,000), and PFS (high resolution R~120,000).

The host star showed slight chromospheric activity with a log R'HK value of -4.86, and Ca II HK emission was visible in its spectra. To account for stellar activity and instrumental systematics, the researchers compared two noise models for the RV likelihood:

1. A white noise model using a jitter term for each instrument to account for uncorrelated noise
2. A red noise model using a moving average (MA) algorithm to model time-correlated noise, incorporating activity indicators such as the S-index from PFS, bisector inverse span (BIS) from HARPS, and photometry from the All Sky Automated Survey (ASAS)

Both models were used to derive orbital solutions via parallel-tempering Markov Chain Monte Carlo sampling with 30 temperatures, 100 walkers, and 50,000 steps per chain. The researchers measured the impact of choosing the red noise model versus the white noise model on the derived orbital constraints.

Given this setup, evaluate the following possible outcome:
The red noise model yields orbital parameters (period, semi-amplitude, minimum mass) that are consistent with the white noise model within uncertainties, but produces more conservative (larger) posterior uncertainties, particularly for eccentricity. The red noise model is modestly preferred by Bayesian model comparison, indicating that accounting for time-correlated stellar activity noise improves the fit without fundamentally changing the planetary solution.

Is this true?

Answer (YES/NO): NO